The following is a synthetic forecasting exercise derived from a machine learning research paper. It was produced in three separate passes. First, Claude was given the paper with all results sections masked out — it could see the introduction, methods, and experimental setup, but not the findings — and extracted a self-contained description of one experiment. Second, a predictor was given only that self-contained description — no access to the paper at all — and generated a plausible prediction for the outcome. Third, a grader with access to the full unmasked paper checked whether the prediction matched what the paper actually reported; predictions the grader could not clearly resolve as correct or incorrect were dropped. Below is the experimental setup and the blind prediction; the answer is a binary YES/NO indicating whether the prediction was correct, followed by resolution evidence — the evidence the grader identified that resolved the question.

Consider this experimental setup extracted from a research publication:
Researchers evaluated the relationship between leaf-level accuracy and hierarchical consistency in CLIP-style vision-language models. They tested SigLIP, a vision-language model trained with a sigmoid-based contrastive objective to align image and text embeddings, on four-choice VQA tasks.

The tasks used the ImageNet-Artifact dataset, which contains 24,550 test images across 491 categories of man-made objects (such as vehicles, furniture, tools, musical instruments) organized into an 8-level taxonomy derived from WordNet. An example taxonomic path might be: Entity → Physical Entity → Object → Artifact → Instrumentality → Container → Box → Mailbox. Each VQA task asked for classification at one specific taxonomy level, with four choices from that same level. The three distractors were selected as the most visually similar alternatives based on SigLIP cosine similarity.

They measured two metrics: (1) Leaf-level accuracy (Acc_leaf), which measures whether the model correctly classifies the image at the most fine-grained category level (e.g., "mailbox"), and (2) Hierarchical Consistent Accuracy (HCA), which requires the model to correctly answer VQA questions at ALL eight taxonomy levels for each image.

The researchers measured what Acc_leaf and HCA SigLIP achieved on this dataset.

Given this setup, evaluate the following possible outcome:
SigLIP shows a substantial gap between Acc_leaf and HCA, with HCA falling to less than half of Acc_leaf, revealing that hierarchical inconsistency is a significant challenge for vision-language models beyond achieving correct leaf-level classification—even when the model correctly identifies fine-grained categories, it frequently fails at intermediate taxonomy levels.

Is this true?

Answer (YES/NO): YES